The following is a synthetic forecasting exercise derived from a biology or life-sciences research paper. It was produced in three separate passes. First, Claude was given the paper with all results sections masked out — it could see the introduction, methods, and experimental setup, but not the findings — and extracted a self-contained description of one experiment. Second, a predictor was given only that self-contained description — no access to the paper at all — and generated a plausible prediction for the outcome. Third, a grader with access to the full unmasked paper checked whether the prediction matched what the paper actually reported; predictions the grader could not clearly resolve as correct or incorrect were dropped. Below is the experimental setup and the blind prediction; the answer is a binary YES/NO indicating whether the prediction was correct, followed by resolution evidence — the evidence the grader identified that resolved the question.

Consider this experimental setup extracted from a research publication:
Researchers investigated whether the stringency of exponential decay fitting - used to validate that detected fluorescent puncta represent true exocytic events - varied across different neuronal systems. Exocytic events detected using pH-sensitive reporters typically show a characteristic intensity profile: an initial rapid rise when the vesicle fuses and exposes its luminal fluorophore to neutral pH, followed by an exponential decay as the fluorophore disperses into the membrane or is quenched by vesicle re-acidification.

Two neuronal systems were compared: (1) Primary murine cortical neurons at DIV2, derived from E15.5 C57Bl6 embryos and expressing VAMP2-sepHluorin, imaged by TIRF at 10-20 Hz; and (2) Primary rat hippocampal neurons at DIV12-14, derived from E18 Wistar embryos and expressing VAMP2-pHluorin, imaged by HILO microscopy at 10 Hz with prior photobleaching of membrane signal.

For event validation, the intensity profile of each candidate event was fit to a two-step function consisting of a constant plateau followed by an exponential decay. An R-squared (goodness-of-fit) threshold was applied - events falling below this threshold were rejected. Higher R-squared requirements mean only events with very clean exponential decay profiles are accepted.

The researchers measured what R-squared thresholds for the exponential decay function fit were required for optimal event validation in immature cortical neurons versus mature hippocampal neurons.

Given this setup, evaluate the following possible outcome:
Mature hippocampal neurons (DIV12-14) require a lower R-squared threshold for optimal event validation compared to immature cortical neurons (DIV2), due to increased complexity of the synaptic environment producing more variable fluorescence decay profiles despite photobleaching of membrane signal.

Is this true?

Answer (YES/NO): NO